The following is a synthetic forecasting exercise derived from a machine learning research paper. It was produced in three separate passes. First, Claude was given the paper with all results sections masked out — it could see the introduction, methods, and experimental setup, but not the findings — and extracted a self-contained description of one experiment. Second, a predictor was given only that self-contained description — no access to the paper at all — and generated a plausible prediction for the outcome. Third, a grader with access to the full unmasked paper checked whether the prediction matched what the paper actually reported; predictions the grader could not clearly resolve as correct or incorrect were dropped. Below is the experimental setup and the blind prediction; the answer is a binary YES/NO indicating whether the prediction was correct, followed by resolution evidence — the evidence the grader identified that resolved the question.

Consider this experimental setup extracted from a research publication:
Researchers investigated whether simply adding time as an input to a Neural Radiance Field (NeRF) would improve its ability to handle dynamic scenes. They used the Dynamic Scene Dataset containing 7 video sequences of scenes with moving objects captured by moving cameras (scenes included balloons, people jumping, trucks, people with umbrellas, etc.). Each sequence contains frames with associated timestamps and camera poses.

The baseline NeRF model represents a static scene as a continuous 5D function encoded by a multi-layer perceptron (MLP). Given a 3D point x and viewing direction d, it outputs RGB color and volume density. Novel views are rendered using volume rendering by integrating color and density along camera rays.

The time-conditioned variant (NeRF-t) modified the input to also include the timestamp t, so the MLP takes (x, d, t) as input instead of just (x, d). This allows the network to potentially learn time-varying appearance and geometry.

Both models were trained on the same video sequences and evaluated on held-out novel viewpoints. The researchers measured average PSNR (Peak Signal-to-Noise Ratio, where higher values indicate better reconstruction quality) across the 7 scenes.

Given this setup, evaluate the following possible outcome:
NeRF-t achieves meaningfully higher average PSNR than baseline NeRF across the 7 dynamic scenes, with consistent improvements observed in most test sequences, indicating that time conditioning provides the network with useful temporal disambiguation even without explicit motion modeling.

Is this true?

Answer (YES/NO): NO